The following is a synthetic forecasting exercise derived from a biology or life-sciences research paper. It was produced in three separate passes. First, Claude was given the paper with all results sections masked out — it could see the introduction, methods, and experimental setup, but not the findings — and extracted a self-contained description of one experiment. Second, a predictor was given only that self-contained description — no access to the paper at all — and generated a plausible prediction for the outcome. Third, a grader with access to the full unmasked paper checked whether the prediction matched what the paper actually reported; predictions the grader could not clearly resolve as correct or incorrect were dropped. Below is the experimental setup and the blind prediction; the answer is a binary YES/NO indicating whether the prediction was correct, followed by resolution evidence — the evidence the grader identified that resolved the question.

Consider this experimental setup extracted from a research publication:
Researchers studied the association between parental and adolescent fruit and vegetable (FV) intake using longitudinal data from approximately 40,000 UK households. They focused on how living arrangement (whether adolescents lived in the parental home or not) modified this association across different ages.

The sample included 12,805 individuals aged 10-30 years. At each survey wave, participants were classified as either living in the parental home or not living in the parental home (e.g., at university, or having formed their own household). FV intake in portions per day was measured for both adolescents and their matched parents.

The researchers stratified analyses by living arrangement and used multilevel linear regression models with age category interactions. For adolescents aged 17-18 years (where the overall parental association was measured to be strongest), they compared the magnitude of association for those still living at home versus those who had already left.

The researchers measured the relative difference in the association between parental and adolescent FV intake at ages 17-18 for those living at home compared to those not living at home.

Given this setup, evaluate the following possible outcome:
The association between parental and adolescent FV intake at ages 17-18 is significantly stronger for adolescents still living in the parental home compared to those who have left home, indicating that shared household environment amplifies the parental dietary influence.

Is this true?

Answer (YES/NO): YES